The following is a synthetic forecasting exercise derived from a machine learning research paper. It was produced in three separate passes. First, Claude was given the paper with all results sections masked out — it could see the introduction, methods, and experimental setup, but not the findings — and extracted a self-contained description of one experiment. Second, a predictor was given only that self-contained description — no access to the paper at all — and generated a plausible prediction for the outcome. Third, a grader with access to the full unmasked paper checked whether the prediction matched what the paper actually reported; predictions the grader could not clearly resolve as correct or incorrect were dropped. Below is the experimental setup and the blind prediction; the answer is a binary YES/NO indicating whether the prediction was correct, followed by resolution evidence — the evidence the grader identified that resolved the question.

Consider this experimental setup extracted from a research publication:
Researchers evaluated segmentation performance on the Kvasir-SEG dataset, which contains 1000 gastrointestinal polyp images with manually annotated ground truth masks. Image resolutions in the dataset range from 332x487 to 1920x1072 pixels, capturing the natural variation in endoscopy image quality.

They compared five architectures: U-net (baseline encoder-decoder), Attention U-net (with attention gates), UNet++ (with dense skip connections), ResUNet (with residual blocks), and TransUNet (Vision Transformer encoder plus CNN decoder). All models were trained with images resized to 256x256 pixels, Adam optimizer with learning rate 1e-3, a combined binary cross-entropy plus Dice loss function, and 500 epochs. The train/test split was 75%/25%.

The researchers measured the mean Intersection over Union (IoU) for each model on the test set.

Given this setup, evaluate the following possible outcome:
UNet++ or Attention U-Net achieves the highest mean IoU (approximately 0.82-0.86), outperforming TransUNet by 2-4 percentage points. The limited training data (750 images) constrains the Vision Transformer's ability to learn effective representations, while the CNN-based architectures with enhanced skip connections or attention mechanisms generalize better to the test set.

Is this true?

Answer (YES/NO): NO